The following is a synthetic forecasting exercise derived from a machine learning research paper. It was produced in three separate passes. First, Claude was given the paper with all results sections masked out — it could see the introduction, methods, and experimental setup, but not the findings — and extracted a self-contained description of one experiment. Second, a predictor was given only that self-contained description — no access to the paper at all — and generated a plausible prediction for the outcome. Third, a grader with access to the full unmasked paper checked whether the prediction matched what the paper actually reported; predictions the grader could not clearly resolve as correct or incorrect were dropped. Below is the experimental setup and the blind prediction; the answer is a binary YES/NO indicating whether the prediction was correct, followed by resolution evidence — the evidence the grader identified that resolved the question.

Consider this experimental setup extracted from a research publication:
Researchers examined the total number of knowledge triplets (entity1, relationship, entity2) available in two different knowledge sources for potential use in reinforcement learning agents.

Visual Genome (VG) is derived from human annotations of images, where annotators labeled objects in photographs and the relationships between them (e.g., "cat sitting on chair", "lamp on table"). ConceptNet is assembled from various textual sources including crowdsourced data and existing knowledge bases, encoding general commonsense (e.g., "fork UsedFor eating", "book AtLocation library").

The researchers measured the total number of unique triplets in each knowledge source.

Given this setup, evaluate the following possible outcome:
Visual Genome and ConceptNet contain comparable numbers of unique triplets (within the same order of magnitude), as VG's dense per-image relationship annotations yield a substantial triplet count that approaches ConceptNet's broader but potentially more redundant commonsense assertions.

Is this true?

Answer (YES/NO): NO